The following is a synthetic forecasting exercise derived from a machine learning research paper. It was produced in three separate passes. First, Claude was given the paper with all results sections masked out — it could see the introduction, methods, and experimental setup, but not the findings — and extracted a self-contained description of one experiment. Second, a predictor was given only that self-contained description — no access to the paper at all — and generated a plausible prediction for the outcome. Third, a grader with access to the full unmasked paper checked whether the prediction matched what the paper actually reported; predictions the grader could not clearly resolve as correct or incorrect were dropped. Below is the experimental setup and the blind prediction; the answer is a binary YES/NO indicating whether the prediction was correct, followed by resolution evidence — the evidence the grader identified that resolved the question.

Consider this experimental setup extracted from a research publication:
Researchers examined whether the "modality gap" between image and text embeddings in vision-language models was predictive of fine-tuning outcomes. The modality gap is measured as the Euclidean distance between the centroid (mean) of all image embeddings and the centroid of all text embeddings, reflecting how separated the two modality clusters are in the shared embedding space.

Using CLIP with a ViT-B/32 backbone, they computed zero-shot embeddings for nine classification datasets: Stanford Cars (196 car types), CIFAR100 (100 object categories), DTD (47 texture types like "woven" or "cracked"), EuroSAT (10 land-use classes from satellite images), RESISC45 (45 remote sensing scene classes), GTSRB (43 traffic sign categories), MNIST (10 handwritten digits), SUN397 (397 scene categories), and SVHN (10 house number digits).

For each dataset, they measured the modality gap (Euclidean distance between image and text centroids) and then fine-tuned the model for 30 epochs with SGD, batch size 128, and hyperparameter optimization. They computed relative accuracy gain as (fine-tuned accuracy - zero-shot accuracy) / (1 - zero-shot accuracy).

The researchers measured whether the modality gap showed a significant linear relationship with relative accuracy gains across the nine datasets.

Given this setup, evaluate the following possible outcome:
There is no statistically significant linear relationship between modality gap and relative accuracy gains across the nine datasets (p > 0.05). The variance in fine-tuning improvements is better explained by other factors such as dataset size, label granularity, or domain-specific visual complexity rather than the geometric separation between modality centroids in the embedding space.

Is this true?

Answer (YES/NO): NO